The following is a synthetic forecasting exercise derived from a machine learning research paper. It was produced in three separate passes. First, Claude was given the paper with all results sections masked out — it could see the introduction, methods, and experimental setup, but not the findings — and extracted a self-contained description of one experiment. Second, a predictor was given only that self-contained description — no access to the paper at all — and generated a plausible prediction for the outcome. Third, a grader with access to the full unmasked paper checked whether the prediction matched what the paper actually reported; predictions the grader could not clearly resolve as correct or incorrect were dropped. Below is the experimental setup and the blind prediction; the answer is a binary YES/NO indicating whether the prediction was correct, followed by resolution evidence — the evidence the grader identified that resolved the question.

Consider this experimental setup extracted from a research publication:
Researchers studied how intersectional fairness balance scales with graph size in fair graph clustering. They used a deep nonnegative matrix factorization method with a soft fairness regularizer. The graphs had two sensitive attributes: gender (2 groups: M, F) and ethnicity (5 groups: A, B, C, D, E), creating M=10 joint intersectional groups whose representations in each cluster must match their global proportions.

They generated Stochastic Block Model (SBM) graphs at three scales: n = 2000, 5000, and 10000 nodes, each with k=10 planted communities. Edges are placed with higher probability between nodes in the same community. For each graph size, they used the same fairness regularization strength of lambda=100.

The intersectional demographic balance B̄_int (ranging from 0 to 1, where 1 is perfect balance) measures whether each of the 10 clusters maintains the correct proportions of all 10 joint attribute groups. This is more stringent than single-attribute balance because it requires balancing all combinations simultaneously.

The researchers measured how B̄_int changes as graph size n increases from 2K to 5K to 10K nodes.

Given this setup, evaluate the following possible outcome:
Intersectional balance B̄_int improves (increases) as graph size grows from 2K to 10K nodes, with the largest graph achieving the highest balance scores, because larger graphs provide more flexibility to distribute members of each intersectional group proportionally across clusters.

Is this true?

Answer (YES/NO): YES